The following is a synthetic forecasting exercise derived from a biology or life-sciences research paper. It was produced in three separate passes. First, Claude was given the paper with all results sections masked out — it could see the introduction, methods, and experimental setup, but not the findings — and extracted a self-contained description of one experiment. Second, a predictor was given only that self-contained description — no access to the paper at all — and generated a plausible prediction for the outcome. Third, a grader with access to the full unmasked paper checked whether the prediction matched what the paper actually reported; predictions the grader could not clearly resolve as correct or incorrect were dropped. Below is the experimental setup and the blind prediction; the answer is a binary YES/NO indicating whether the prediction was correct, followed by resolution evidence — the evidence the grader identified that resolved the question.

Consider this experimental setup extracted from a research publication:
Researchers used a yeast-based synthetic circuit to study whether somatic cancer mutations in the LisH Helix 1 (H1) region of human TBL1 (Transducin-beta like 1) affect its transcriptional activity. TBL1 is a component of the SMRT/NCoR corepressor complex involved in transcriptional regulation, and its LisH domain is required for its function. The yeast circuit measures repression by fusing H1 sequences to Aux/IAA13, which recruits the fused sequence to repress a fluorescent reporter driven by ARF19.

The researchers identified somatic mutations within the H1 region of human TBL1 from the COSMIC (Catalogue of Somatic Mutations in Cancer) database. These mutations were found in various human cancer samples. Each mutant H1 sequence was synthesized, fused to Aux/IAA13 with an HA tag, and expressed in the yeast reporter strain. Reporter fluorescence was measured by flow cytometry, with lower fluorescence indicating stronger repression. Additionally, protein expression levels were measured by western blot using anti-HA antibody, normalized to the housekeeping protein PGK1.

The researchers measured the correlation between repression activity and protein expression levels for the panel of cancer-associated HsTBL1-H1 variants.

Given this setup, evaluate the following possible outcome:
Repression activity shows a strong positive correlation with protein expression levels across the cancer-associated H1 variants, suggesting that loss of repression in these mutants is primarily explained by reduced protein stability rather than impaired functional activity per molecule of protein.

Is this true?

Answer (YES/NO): NO